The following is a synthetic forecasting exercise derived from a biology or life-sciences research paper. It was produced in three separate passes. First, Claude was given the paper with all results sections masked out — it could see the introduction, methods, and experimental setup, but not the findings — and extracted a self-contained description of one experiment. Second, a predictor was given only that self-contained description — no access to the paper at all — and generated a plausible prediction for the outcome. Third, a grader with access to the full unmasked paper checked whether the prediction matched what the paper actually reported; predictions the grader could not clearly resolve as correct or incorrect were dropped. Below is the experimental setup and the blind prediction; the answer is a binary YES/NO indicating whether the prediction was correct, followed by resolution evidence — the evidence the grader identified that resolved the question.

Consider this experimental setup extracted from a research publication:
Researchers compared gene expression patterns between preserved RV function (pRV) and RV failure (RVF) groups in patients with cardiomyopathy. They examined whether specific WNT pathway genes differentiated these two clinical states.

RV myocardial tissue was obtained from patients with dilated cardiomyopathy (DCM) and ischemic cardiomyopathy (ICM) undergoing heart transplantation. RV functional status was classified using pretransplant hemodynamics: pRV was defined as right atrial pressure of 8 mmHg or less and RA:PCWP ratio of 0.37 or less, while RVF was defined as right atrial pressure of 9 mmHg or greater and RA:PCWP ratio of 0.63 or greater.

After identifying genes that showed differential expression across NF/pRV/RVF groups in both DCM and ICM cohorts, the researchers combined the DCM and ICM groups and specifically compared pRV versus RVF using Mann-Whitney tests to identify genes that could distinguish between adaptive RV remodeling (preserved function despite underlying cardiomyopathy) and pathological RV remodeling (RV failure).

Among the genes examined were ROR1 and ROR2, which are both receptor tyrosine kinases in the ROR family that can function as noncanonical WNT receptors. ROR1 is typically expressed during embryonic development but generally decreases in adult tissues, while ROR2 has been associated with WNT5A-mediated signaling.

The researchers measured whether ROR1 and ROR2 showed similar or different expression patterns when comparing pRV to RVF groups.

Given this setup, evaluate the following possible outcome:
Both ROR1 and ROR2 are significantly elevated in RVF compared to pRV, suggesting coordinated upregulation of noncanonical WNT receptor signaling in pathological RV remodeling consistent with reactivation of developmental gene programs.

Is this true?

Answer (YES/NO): NO